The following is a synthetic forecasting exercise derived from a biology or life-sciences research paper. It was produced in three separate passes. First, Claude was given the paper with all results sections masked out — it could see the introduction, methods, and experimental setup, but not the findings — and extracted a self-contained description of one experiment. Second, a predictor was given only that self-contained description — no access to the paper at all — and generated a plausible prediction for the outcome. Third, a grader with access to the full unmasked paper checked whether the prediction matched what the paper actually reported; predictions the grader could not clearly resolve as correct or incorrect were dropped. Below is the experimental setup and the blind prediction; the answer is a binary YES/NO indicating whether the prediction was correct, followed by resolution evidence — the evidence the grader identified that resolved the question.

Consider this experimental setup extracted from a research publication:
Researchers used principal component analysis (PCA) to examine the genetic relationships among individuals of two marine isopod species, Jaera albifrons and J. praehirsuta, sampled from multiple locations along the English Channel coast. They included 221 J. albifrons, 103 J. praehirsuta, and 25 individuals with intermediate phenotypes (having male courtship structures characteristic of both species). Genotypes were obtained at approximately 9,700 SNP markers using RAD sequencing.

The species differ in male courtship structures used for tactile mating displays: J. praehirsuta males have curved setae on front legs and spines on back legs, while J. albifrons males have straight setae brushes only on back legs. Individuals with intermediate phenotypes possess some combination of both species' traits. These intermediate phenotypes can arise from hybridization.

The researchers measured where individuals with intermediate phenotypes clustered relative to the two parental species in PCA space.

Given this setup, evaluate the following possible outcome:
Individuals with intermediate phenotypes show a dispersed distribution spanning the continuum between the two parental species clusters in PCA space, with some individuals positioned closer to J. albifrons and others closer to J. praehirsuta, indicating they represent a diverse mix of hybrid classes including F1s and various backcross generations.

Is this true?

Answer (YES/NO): NO